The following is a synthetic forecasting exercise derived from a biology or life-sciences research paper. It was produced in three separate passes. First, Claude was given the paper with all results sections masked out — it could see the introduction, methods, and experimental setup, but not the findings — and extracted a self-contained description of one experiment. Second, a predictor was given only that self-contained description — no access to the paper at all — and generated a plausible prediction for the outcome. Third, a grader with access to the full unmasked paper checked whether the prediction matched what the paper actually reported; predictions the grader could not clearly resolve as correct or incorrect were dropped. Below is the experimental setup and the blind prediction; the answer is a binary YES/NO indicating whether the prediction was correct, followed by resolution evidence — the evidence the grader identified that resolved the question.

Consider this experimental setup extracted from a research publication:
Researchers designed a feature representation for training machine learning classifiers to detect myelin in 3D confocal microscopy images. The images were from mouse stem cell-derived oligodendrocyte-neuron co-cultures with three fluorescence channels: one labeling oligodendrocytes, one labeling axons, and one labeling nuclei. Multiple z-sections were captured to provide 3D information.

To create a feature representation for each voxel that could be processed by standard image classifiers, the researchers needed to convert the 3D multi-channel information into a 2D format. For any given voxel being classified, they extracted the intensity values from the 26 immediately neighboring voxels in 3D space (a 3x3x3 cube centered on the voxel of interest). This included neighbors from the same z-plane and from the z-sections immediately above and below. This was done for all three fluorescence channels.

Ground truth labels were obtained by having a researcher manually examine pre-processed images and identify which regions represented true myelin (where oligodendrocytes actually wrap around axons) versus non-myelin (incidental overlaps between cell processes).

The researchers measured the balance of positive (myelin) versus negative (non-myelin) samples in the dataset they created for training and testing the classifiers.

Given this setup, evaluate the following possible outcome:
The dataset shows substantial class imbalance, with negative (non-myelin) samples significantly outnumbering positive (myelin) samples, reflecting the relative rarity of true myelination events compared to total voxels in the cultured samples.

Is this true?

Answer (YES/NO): NO